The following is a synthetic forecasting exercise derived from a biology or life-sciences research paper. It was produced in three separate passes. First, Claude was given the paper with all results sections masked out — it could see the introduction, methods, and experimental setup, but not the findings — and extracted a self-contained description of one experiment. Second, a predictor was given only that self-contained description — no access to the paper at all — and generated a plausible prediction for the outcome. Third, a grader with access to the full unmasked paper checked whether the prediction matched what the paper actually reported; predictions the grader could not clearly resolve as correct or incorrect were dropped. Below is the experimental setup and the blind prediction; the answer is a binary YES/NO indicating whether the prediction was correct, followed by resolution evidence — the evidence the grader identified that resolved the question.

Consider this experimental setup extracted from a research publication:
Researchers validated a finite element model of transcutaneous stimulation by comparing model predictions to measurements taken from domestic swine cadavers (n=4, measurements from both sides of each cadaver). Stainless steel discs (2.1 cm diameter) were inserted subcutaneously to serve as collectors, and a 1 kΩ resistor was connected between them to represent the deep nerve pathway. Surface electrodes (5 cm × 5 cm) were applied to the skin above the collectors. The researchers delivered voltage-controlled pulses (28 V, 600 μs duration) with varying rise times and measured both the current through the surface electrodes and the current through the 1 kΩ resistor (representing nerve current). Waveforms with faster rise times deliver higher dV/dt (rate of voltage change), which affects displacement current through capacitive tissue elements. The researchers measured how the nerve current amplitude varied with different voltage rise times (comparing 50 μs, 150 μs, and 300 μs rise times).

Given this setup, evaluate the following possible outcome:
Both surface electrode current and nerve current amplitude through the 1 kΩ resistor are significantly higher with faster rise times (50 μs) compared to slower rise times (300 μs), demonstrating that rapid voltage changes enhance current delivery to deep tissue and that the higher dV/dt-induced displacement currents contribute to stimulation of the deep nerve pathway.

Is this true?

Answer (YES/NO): YES